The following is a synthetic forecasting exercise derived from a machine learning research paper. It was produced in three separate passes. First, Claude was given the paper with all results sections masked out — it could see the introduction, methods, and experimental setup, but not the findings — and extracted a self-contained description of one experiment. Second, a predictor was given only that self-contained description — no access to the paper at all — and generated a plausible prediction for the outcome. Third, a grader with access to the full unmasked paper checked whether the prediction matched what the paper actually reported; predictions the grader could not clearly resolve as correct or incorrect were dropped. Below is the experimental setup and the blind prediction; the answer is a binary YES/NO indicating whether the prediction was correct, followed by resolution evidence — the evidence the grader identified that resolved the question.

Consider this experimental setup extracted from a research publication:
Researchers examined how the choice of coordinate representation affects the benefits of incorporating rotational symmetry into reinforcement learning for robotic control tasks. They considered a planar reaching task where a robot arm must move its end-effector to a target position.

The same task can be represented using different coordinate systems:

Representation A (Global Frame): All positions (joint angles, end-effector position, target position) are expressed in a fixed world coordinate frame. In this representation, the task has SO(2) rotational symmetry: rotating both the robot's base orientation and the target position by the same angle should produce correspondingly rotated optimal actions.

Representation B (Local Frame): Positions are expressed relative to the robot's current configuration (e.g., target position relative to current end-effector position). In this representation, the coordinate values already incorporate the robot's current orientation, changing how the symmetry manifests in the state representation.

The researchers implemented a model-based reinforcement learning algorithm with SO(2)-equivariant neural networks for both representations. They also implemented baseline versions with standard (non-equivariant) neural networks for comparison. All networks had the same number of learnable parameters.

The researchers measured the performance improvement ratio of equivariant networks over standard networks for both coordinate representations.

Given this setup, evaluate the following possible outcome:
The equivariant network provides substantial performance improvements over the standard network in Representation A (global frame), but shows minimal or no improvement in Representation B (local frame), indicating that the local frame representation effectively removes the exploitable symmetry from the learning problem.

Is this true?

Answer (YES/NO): NO